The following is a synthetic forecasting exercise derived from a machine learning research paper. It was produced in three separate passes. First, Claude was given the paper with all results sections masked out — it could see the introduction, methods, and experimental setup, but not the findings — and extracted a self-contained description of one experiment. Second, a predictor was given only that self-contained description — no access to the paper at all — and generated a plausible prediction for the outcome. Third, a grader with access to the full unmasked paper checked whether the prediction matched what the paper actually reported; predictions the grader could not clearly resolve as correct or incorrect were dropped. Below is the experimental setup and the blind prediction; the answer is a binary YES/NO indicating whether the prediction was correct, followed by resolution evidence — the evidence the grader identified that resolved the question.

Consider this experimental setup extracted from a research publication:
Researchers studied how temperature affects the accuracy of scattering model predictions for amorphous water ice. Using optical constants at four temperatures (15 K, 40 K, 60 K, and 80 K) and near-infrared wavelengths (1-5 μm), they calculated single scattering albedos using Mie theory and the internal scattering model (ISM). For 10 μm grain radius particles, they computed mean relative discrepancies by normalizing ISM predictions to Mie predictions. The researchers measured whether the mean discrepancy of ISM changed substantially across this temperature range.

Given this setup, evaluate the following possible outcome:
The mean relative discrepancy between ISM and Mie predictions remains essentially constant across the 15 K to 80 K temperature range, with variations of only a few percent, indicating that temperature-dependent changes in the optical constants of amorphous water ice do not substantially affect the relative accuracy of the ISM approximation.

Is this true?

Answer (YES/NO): NO